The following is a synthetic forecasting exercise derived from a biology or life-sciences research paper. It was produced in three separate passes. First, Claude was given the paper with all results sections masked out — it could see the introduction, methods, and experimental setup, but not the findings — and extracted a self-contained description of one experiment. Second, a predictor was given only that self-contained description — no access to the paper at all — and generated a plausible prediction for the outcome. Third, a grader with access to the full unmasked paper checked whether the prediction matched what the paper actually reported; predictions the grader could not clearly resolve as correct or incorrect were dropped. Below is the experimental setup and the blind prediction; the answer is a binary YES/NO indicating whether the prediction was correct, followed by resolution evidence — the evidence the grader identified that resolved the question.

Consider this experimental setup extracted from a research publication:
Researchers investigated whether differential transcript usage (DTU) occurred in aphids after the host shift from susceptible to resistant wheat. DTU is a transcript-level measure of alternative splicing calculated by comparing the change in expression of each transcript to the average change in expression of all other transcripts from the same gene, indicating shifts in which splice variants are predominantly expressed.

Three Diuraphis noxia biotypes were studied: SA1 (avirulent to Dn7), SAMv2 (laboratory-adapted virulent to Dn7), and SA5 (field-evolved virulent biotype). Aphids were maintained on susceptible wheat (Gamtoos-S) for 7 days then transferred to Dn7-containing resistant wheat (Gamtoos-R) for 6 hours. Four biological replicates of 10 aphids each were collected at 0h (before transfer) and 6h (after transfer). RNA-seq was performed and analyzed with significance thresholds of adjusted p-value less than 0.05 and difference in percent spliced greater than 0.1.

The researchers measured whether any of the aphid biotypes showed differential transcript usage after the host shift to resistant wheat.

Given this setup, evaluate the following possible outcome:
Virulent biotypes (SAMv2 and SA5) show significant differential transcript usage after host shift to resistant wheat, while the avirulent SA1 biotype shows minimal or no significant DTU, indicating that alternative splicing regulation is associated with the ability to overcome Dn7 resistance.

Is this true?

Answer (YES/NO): NO